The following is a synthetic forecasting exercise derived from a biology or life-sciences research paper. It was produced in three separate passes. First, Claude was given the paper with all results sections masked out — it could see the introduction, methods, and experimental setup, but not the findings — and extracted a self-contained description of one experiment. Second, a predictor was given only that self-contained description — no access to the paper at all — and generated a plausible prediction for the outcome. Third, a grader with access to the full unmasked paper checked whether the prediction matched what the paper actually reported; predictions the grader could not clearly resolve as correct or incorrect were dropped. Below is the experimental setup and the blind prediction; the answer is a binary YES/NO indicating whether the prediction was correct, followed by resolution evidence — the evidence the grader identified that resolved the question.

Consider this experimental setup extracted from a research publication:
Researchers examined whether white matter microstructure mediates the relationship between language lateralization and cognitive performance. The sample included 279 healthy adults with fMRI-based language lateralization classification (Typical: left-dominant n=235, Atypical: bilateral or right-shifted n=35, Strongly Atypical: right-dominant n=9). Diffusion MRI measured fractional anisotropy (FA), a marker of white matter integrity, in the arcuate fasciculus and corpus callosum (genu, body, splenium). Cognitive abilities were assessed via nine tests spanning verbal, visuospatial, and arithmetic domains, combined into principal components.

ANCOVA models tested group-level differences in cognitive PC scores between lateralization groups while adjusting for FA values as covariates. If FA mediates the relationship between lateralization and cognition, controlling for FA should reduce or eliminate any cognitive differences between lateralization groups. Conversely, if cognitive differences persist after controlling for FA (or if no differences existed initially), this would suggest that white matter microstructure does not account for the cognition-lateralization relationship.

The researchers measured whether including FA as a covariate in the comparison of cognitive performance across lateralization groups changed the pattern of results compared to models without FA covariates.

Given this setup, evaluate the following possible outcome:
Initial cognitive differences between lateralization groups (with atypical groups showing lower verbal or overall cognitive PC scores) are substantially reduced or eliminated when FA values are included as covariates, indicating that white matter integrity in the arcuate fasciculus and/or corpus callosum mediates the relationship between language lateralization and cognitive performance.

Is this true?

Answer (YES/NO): NO